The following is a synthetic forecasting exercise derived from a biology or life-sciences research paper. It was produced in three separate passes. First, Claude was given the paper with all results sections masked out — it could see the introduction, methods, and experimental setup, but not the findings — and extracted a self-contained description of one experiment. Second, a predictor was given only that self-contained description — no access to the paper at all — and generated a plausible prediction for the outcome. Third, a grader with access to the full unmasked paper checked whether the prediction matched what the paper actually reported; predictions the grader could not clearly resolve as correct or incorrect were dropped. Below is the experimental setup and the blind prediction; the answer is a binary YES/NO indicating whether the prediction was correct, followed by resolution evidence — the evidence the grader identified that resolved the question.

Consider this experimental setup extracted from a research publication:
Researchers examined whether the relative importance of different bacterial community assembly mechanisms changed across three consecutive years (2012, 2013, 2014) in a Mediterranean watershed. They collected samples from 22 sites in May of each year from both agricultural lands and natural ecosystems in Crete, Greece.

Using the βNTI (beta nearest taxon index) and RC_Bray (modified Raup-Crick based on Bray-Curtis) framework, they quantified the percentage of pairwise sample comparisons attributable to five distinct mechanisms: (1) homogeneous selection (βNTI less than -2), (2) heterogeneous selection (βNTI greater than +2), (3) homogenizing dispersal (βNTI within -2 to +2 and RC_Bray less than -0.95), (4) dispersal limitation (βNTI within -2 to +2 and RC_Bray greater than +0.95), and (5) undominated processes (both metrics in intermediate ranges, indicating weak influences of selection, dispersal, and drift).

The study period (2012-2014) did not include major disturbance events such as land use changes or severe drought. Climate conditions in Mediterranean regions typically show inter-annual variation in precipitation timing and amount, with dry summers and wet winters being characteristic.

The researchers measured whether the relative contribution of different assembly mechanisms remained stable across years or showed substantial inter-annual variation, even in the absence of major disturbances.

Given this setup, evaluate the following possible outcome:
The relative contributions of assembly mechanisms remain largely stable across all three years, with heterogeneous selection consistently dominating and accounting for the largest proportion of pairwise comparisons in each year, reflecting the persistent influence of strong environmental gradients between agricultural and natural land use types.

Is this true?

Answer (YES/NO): NO